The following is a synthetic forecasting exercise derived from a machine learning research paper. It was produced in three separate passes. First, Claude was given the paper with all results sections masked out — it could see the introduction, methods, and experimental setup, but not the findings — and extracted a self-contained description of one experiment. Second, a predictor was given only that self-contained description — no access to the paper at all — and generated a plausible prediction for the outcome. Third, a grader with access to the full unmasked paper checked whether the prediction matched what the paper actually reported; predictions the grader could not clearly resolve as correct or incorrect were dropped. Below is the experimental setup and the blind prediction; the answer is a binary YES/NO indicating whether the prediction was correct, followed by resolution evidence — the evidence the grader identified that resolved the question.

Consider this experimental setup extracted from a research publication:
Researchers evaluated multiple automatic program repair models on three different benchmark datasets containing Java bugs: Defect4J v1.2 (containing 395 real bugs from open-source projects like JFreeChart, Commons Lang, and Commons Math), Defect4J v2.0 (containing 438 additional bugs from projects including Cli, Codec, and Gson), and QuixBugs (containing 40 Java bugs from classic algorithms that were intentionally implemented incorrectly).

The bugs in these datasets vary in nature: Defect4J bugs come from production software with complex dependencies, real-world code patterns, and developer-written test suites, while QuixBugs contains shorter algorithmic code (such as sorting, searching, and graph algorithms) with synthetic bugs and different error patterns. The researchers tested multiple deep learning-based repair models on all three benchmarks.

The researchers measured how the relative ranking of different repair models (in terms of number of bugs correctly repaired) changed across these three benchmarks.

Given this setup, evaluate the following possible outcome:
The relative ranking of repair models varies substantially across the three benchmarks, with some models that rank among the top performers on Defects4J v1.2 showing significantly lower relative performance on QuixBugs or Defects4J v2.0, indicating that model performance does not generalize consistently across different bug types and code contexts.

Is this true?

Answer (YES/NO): YES